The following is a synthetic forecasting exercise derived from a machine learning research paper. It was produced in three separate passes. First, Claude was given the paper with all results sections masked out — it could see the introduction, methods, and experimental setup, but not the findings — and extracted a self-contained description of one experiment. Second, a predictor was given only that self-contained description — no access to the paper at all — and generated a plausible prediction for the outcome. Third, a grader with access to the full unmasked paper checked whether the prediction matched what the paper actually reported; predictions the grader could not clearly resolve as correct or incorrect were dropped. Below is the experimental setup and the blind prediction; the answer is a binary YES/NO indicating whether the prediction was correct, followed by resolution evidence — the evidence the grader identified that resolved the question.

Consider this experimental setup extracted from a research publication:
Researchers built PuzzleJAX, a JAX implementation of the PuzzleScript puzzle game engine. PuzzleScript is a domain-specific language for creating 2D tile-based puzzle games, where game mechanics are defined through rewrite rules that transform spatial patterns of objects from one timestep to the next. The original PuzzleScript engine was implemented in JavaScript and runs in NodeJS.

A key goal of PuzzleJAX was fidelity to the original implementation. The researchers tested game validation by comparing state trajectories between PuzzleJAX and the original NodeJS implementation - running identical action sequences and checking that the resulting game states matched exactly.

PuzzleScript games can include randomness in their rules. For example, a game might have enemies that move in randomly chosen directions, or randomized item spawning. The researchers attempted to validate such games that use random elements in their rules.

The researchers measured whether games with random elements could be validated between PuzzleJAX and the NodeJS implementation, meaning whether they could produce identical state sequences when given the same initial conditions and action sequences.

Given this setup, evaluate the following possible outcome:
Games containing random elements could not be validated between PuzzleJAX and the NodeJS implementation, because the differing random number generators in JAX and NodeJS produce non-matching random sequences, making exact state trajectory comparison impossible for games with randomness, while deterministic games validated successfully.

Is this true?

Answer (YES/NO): YES